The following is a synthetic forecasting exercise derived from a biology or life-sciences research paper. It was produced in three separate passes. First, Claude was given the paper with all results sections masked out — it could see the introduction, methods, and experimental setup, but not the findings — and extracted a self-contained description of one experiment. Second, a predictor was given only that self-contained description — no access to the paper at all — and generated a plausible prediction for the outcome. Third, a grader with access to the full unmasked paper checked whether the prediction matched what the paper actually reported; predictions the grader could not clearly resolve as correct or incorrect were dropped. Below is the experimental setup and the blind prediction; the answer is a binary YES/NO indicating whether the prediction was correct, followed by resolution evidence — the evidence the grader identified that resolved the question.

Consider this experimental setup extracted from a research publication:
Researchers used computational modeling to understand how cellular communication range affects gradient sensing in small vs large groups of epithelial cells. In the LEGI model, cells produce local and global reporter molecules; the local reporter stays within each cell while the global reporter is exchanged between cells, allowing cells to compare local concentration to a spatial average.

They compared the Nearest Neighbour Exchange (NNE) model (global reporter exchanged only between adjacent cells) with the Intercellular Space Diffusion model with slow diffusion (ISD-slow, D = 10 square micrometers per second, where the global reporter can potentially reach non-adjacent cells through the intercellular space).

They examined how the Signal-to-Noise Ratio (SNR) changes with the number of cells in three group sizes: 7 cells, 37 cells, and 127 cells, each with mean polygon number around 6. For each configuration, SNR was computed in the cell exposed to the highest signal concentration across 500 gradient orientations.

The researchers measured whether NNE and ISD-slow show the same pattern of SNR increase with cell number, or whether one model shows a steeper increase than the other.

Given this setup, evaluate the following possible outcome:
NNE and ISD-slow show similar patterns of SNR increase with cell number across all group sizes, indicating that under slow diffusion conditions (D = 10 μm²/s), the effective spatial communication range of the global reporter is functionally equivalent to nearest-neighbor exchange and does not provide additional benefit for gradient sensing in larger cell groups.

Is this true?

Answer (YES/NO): NO